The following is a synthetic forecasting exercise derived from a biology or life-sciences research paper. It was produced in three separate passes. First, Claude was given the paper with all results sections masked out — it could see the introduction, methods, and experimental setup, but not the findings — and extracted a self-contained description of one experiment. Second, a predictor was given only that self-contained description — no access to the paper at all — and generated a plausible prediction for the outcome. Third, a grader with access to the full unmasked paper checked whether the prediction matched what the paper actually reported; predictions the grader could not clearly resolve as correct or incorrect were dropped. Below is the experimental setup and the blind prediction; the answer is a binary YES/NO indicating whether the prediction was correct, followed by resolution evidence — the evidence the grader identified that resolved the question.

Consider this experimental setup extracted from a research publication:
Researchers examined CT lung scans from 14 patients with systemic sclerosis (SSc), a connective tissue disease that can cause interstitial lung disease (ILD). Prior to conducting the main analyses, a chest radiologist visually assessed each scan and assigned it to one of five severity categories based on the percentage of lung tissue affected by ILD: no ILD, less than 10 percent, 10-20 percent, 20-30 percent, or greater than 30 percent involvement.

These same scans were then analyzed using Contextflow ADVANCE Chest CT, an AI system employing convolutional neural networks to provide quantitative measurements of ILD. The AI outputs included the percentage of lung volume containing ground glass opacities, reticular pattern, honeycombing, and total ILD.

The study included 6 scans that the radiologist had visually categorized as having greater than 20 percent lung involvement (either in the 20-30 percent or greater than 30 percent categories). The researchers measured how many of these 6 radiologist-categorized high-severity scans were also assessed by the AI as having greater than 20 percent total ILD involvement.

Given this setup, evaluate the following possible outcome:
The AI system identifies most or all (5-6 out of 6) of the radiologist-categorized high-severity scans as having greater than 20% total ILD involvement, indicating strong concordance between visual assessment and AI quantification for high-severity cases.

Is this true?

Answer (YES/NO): NO